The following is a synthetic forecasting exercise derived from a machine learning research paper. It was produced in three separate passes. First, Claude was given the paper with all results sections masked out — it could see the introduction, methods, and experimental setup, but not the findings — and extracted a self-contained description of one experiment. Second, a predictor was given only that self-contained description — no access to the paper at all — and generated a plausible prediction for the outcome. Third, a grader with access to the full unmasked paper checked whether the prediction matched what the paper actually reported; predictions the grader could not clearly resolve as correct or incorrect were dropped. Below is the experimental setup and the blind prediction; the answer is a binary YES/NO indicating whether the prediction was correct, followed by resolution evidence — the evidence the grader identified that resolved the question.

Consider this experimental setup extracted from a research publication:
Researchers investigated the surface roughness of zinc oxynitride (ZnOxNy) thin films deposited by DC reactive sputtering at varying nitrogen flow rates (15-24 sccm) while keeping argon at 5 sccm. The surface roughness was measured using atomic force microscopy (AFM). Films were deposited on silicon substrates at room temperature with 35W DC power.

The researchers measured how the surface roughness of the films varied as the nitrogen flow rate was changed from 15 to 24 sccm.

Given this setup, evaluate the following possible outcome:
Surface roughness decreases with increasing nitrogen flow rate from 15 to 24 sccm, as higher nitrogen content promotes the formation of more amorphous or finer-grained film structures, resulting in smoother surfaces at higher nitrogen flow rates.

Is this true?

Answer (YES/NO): NO